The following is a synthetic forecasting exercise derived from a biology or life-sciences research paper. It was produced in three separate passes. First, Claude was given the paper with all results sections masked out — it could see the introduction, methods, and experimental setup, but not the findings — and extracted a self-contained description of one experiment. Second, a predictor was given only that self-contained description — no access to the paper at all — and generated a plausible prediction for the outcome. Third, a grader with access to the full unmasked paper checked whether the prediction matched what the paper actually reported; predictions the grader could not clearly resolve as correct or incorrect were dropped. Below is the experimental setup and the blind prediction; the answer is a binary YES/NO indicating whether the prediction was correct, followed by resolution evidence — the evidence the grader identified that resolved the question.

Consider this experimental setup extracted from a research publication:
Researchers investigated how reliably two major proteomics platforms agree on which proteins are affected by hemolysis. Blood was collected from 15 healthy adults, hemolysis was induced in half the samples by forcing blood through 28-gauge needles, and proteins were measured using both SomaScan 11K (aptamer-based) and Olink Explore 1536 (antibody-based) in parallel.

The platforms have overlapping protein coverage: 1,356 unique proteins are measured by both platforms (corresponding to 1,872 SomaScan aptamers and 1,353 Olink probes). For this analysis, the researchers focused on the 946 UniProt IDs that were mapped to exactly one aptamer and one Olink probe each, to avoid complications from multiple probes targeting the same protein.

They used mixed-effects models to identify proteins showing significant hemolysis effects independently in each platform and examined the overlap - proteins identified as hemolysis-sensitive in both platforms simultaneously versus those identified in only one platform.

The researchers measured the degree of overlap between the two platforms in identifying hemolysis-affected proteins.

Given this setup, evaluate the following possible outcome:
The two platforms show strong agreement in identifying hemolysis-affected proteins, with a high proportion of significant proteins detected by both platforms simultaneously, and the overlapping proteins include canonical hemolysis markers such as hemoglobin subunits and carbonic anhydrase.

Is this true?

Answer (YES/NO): NO